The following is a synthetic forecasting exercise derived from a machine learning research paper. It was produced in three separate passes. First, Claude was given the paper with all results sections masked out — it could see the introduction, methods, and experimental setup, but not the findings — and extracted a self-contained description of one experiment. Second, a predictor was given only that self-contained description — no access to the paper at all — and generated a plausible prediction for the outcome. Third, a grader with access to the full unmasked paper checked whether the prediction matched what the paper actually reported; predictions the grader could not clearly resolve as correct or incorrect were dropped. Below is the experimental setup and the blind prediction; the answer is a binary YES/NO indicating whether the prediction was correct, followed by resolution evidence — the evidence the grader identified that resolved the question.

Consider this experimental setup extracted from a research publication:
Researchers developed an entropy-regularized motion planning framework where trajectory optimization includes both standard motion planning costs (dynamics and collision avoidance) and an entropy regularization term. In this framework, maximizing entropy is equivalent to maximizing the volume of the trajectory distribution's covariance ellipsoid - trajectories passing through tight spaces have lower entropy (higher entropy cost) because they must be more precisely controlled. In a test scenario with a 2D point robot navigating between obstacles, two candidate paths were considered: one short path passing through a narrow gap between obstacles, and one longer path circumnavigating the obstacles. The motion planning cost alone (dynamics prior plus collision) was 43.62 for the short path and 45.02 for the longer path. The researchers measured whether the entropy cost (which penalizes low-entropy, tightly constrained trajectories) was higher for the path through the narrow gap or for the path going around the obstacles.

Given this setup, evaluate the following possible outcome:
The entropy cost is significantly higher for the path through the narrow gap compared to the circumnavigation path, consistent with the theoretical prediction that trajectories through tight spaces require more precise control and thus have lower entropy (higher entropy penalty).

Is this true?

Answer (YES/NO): YES